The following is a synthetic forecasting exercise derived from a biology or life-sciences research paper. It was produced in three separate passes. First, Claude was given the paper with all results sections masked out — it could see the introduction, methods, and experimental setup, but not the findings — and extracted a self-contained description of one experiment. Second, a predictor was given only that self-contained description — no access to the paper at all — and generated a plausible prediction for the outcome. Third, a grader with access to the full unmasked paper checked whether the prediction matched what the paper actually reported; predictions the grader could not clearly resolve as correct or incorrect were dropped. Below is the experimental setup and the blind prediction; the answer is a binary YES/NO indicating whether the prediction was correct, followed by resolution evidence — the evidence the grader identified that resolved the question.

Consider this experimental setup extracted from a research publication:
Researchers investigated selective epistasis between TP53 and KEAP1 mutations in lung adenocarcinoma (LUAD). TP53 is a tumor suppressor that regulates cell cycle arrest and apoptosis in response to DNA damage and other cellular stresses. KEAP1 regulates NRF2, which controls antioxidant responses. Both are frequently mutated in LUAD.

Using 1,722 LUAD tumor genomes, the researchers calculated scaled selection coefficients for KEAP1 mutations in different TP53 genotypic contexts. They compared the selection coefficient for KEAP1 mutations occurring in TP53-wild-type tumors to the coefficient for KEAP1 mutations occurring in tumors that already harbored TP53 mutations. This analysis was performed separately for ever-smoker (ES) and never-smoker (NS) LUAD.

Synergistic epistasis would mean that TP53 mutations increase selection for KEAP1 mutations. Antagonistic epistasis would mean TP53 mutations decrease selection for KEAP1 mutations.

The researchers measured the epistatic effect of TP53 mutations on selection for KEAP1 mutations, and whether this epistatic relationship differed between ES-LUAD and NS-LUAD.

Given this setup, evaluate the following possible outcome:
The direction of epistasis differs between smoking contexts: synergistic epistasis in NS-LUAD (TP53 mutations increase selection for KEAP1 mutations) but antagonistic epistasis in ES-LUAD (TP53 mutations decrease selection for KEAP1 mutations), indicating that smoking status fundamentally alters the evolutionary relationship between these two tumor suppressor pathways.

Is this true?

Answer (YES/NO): NO